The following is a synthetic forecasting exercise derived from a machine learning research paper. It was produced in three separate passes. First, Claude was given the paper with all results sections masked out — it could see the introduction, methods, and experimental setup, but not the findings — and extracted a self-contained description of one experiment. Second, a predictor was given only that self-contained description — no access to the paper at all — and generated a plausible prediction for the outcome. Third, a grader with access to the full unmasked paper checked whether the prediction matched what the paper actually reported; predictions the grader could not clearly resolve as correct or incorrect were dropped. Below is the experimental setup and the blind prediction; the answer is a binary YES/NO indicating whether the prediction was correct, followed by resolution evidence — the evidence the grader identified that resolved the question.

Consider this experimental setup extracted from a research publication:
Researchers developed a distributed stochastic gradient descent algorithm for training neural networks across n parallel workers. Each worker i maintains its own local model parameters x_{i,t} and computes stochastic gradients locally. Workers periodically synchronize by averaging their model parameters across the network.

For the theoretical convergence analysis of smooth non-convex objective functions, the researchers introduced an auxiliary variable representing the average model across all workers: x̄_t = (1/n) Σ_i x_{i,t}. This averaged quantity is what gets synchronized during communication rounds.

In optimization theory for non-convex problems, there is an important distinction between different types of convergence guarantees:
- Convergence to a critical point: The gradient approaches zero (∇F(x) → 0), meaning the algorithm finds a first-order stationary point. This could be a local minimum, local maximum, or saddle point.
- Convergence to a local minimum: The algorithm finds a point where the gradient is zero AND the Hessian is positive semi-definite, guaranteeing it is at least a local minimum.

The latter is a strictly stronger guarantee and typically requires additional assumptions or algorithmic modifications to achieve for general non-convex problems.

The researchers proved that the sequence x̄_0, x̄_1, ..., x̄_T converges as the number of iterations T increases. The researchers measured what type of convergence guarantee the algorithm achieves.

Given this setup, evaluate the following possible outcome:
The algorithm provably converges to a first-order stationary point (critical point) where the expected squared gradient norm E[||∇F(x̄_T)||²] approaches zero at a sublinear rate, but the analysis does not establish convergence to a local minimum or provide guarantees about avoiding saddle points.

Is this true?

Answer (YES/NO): YES